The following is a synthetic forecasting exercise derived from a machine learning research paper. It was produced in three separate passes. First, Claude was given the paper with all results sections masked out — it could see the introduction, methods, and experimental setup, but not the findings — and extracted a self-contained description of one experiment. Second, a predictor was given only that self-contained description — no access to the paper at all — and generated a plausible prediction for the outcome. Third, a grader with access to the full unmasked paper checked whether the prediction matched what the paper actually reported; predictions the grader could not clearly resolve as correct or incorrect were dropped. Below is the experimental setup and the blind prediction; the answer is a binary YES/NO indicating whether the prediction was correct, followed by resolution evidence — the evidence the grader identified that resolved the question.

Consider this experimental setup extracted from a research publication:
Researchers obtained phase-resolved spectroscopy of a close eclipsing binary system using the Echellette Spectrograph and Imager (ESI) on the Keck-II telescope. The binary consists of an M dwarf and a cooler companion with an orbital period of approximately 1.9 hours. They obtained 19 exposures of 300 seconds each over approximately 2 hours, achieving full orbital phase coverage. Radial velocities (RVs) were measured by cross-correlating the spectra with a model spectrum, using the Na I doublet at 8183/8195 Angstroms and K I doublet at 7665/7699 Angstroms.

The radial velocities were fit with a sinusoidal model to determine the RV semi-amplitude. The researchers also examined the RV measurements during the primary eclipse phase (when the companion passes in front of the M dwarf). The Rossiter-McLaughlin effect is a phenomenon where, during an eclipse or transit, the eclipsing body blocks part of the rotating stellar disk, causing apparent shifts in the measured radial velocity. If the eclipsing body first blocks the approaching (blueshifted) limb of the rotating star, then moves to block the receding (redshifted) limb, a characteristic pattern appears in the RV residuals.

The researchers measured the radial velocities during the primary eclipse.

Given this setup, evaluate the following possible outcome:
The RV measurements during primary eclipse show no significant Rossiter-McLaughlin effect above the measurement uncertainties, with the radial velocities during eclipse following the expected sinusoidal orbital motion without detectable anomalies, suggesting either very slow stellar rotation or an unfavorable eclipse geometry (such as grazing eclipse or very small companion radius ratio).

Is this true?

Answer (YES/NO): NO